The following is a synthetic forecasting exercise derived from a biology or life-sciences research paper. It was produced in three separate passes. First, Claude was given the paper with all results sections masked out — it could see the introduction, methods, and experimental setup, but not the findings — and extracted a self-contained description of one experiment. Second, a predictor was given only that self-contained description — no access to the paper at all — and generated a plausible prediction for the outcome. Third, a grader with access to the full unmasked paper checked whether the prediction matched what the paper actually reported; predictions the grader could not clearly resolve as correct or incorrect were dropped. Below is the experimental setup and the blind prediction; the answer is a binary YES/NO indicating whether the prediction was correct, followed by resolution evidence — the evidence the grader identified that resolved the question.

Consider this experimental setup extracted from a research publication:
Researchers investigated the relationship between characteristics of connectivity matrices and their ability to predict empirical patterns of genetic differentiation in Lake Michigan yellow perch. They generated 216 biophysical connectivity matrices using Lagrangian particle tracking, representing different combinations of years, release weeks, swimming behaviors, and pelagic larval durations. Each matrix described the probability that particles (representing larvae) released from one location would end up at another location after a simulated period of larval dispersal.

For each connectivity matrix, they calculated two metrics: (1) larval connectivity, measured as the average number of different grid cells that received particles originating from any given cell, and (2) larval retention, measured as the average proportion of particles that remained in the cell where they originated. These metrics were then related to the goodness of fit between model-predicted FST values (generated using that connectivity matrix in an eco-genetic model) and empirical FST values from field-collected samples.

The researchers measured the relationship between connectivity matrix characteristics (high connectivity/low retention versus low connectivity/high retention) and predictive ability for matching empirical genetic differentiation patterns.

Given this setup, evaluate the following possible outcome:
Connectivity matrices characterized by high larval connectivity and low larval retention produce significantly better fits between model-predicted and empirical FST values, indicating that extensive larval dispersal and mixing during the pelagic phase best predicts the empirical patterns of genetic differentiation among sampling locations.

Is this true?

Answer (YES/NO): YES